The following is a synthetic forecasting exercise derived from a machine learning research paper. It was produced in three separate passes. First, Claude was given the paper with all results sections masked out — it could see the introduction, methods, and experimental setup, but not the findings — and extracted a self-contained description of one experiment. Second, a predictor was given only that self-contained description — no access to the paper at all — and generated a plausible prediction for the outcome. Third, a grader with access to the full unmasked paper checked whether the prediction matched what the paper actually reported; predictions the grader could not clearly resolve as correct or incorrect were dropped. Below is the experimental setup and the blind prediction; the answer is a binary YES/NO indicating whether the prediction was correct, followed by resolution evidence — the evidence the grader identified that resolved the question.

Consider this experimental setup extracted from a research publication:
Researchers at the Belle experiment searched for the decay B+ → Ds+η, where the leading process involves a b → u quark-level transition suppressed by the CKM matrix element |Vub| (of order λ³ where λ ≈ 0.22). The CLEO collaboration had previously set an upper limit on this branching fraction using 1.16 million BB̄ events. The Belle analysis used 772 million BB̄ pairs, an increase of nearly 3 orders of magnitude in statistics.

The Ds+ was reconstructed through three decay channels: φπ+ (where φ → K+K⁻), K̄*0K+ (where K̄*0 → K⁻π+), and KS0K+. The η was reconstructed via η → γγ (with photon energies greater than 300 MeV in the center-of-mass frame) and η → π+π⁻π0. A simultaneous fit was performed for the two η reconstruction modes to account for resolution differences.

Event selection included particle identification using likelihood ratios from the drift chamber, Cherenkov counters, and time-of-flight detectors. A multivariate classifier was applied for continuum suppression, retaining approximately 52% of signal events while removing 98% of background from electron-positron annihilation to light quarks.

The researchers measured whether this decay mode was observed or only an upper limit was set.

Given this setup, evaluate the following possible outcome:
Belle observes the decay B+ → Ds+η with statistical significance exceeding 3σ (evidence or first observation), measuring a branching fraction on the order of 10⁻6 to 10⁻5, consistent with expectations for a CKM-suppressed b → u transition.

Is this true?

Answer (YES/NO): NO